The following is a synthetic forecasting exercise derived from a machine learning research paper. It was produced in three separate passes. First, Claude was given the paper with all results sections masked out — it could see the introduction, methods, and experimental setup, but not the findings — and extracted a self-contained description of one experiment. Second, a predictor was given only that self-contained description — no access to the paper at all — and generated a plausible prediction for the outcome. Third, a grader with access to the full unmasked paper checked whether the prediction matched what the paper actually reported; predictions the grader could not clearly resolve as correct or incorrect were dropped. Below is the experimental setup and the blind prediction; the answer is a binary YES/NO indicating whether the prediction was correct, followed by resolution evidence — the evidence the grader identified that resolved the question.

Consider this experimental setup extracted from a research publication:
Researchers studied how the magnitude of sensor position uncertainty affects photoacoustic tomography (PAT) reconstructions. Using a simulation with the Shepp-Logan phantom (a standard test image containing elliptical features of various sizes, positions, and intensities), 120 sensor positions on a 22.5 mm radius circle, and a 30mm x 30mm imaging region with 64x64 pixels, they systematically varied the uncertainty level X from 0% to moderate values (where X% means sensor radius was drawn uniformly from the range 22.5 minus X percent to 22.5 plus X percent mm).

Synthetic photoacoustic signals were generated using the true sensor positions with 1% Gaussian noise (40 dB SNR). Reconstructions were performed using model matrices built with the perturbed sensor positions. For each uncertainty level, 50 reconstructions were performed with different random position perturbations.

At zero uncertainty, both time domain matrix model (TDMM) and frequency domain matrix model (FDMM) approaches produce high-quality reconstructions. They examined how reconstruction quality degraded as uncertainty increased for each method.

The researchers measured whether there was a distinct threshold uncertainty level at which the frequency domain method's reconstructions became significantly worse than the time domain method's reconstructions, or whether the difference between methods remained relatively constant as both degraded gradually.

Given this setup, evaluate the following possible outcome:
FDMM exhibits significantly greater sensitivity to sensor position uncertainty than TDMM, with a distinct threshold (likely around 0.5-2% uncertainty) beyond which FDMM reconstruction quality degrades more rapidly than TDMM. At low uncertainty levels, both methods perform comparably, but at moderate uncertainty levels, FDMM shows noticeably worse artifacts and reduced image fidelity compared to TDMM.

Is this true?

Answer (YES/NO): NO